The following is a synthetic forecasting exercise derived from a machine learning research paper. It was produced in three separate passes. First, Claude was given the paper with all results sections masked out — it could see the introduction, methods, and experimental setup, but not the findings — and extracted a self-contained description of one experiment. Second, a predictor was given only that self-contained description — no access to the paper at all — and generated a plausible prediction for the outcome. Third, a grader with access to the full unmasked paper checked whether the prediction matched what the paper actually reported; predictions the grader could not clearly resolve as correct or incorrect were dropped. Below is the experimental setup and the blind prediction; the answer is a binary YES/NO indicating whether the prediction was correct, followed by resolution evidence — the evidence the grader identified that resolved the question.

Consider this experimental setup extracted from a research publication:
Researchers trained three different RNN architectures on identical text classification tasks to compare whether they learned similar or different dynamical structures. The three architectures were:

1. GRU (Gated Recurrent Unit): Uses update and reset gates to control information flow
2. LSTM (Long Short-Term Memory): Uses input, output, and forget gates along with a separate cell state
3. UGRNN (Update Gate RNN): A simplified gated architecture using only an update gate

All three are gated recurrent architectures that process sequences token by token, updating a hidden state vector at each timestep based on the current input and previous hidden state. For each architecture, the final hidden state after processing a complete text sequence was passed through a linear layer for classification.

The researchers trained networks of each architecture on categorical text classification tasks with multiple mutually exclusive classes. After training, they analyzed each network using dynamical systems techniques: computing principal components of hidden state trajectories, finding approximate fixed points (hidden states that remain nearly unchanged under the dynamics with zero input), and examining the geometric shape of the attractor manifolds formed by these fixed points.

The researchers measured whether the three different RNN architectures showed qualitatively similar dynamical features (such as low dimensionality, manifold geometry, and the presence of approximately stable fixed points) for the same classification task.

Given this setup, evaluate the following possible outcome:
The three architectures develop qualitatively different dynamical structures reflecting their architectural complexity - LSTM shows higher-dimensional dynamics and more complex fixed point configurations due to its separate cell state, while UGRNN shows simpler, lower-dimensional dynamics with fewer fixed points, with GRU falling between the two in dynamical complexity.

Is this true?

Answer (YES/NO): NO